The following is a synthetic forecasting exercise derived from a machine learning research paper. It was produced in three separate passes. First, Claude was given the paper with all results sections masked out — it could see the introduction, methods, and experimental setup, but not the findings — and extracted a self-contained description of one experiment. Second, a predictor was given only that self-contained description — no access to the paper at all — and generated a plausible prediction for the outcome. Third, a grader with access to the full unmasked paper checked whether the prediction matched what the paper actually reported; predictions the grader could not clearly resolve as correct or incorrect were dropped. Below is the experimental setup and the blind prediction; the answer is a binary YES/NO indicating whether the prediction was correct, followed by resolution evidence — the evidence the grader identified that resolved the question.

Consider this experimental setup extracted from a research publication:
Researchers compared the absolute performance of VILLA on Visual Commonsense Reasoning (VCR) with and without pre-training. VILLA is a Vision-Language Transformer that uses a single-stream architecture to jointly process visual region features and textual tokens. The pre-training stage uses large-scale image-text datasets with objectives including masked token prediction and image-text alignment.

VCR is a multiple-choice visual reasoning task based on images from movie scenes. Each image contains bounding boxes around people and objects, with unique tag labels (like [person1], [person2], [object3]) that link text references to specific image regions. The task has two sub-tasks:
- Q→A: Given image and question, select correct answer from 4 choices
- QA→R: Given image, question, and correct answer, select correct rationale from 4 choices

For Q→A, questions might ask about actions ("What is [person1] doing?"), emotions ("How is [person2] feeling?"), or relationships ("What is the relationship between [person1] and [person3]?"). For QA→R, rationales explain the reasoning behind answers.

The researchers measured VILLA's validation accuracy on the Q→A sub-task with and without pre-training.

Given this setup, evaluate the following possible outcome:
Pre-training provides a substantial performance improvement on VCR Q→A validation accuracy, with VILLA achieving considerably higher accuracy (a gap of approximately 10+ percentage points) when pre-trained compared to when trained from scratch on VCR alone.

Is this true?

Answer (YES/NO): NO